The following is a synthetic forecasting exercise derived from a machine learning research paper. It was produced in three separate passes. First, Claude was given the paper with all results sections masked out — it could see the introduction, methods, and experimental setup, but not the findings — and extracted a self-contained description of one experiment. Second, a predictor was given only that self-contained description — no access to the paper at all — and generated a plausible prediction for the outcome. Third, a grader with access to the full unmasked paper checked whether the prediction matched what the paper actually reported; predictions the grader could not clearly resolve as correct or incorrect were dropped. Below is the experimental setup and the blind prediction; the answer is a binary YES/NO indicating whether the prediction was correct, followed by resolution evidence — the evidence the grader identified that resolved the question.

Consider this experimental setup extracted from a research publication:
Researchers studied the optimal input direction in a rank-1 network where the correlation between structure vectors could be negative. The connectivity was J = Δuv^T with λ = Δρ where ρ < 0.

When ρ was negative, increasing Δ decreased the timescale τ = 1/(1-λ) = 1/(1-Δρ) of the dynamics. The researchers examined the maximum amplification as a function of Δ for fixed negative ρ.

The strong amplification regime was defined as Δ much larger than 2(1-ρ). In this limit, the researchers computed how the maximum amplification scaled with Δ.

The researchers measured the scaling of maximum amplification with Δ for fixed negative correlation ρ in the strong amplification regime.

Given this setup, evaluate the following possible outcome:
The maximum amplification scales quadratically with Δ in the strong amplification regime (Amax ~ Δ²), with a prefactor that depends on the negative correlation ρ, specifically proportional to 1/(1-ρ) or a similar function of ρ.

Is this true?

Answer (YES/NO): NO